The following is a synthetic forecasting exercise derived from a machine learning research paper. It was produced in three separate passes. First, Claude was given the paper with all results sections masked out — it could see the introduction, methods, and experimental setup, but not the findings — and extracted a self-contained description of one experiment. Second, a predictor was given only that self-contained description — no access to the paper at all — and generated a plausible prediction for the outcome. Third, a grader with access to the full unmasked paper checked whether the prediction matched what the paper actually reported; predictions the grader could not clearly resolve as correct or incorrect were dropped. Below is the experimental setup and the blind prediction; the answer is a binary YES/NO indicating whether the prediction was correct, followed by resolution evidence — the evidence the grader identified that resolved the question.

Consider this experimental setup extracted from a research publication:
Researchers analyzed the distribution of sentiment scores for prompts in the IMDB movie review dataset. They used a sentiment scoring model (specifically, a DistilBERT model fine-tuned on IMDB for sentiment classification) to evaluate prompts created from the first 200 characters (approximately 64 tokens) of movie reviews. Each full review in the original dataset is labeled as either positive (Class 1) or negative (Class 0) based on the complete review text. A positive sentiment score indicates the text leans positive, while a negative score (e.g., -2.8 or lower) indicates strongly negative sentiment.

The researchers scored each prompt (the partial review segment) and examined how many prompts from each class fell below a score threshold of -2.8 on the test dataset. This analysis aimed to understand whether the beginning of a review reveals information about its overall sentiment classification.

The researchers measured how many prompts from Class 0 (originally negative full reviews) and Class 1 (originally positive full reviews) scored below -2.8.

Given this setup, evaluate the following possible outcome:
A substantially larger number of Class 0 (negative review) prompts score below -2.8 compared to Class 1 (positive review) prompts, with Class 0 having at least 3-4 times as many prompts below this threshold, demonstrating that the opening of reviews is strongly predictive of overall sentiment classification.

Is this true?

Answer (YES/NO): YES